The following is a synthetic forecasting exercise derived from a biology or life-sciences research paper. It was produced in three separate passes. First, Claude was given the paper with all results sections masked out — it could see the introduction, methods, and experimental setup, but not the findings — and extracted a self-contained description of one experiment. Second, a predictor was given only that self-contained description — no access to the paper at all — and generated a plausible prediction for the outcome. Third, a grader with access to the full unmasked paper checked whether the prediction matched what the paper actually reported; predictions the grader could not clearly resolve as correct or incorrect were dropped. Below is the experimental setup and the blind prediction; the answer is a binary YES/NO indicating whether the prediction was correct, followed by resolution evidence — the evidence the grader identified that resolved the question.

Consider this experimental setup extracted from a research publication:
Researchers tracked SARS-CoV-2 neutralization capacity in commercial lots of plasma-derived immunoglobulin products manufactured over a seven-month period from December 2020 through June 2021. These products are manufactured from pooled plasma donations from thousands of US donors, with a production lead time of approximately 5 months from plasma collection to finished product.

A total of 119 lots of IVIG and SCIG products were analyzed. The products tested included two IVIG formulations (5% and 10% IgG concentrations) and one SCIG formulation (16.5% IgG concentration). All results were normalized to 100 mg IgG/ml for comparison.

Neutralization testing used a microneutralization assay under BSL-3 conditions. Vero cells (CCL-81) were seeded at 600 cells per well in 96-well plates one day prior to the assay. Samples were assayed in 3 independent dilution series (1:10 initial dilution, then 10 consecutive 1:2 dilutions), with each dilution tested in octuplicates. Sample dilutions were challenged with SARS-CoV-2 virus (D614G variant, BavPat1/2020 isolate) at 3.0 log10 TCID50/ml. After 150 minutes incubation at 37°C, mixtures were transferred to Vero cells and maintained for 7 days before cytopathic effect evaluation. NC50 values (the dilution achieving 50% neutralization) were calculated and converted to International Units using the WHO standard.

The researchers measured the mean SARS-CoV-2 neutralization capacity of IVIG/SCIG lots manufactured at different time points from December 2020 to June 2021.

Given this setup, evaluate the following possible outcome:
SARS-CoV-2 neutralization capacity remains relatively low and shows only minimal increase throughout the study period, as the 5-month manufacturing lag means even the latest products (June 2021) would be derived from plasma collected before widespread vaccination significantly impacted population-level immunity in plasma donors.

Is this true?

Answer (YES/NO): NO